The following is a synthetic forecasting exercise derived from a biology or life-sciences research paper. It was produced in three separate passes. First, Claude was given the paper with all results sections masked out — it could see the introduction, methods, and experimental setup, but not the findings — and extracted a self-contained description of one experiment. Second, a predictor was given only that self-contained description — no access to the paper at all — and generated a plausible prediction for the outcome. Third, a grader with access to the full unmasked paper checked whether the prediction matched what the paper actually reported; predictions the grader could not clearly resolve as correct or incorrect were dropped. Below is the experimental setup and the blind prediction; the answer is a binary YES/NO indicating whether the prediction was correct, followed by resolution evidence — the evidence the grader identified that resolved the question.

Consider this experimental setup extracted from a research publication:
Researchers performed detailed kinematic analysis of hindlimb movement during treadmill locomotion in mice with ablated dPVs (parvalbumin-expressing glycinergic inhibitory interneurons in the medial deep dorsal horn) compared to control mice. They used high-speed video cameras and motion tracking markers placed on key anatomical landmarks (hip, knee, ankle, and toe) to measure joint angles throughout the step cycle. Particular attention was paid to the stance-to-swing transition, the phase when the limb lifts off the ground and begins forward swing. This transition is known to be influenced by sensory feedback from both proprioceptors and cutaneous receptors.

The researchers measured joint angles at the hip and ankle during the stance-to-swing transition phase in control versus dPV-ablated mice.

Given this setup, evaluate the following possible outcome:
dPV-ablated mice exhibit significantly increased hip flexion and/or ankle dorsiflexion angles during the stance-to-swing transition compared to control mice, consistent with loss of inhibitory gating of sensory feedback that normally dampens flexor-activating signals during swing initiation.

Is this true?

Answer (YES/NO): NO